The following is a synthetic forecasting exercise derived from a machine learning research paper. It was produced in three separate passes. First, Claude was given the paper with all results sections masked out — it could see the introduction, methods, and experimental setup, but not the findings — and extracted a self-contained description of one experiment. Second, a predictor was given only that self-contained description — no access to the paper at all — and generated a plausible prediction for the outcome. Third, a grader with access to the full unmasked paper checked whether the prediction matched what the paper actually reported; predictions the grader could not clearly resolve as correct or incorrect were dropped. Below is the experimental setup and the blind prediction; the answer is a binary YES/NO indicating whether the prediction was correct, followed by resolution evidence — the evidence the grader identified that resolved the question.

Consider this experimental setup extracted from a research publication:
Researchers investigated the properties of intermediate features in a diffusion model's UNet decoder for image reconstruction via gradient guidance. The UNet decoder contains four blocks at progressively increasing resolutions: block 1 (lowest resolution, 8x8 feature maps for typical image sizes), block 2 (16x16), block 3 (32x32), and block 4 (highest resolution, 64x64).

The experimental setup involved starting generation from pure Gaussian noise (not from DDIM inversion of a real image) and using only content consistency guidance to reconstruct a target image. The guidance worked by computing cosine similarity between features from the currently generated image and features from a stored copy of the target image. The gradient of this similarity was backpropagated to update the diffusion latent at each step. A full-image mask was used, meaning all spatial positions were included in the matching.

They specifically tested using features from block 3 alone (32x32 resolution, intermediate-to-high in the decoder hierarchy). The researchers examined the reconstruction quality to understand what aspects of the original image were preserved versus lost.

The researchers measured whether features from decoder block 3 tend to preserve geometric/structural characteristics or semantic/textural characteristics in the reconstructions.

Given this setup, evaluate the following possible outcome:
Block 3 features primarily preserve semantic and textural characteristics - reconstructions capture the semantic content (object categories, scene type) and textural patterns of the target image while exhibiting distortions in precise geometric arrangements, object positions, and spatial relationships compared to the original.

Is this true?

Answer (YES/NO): NO